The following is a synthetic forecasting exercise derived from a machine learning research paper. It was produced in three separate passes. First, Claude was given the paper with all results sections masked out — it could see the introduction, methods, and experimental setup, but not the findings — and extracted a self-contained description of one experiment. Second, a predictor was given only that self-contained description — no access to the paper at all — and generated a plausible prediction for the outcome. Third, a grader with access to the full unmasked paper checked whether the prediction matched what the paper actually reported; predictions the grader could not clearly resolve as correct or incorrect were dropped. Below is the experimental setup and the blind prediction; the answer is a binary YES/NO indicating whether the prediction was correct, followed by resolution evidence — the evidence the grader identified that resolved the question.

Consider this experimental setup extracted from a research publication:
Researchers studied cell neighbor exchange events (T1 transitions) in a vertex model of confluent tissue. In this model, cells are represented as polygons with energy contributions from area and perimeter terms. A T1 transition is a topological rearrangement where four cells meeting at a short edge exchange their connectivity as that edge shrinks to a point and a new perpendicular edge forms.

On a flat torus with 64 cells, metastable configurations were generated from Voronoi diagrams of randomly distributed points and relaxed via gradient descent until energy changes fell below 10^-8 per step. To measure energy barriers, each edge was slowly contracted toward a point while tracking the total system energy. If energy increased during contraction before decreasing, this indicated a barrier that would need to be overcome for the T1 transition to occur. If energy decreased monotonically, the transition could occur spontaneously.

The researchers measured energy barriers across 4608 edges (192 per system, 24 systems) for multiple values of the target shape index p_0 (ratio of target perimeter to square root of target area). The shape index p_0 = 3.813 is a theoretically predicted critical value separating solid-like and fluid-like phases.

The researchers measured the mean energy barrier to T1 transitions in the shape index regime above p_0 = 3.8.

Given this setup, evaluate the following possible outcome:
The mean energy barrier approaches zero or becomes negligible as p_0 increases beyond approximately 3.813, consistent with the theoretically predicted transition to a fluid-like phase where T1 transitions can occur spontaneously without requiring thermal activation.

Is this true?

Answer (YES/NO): YES